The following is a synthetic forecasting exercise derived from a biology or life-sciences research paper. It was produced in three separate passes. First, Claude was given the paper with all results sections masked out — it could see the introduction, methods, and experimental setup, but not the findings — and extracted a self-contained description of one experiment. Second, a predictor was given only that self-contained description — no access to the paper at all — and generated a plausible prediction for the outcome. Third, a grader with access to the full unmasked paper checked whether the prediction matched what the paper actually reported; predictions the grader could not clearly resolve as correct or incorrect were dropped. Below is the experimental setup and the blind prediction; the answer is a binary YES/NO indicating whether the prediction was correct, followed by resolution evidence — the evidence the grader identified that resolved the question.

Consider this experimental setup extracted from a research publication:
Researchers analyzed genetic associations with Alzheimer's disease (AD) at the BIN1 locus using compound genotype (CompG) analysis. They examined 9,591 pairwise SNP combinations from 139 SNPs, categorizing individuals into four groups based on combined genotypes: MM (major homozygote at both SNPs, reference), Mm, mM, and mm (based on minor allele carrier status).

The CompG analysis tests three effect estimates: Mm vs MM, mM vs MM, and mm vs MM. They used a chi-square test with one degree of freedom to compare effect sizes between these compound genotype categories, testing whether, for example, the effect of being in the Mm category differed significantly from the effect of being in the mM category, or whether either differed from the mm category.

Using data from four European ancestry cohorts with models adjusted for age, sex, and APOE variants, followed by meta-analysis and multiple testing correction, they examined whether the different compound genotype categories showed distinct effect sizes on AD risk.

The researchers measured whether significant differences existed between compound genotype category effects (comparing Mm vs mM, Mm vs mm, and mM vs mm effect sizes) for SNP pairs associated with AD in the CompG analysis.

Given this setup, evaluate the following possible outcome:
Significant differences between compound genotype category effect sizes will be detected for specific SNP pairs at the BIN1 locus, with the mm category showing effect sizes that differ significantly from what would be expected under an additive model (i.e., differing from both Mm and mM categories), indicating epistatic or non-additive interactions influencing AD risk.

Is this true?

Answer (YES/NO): NO